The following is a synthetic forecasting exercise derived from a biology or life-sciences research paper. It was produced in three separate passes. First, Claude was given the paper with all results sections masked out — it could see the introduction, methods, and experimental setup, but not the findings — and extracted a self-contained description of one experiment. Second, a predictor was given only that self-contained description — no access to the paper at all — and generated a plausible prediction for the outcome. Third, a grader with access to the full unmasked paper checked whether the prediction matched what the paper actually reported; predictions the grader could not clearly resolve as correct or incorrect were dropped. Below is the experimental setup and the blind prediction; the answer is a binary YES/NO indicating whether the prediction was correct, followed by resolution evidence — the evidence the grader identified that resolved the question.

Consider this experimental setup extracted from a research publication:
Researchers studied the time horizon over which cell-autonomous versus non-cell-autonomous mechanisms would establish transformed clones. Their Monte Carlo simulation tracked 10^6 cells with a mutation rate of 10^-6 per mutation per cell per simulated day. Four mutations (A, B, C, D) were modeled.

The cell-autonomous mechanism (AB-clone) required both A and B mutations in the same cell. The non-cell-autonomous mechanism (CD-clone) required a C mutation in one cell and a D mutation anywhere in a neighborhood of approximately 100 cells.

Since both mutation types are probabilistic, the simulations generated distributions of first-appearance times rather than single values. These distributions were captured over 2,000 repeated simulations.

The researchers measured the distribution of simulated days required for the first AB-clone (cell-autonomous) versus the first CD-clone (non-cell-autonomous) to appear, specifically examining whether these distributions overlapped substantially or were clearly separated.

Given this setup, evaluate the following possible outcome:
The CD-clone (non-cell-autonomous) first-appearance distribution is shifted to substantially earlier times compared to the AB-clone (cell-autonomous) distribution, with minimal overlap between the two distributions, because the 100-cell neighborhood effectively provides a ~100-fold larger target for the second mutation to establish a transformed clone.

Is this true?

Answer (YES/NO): NO